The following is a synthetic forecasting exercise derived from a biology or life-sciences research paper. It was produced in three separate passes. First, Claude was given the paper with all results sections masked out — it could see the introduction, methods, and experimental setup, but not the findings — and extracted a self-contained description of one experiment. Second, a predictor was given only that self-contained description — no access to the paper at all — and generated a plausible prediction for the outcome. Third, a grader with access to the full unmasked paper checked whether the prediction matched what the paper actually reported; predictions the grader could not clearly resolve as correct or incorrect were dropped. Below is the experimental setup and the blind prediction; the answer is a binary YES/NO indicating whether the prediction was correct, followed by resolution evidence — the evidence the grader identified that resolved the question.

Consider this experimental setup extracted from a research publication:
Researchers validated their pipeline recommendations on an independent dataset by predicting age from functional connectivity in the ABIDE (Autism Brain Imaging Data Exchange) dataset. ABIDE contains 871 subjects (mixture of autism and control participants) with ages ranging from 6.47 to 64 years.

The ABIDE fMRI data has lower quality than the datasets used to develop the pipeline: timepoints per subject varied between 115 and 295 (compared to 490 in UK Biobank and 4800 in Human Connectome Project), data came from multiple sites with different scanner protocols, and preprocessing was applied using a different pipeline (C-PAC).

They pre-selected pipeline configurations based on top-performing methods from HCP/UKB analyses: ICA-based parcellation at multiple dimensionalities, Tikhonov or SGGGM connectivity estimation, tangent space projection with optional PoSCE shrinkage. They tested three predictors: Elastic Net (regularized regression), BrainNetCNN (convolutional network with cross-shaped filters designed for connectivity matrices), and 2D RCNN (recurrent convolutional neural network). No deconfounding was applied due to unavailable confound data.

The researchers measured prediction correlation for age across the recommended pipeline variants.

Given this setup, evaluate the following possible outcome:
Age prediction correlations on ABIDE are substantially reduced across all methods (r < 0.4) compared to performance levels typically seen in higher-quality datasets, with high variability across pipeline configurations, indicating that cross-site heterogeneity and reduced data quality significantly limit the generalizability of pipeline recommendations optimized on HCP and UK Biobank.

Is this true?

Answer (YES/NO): NO